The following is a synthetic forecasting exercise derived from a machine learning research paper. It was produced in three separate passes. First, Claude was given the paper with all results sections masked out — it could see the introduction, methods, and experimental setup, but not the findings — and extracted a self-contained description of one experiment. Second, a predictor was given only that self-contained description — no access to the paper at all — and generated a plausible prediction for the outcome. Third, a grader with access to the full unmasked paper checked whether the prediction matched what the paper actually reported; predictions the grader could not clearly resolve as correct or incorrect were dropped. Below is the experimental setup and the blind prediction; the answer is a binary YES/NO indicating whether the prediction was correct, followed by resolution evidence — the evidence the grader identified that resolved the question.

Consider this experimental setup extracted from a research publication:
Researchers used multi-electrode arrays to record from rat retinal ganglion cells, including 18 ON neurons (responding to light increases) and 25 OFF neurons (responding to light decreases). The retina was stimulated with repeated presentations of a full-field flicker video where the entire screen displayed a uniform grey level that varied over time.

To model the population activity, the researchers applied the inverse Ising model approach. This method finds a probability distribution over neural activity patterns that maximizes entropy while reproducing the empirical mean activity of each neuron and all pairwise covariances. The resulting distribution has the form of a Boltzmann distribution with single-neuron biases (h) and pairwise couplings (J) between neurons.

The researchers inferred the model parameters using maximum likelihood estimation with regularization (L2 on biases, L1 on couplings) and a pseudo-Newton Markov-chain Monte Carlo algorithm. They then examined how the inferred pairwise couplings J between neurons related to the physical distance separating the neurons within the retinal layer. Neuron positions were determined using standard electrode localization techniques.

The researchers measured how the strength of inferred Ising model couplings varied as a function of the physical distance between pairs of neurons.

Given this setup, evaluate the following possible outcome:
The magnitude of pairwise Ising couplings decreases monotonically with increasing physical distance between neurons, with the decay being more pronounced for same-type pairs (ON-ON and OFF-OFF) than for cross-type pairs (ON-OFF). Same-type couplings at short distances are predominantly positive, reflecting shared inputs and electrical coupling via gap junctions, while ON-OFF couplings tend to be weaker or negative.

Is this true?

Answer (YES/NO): NO